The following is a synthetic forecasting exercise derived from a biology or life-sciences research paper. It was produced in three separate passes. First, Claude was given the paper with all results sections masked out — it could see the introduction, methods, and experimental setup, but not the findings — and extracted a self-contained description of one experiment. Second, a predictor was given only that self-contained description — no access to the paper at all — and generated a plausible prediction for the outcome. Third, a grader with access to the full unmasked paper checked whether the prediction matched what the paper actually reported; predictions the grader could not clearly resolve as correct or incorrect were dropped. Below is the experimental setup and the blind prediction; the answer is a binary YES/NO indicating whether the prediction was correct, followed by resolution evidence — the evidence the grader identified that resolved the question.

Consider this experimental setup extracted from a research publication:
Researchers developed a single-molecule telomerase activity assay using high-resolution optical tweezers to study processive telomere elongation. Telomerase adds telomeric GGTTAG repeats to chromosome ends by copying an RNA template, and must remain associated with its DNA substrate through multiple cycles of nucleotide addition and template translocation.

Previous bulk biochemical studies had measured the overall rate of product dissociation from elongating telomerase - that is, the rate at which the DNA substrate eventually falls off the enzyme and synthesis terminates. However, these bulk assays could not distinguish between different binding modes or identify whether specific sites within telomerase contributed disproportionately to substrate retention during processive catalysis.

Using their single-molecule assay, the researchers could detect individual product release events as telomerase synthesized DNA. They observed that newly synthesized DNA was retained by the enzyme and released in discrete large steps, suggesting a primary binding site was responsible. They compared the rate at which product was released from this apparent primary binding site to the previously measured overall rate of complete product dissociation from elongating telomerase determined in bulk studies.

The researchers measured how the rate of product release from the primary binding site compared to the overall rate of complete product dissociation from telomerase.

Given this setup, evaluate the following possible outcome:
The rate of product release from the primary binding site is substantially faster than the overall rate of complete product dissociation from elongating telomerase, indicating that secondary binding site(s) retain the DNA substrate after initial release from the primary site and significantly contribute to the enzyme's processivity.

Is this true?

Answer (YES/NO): NO